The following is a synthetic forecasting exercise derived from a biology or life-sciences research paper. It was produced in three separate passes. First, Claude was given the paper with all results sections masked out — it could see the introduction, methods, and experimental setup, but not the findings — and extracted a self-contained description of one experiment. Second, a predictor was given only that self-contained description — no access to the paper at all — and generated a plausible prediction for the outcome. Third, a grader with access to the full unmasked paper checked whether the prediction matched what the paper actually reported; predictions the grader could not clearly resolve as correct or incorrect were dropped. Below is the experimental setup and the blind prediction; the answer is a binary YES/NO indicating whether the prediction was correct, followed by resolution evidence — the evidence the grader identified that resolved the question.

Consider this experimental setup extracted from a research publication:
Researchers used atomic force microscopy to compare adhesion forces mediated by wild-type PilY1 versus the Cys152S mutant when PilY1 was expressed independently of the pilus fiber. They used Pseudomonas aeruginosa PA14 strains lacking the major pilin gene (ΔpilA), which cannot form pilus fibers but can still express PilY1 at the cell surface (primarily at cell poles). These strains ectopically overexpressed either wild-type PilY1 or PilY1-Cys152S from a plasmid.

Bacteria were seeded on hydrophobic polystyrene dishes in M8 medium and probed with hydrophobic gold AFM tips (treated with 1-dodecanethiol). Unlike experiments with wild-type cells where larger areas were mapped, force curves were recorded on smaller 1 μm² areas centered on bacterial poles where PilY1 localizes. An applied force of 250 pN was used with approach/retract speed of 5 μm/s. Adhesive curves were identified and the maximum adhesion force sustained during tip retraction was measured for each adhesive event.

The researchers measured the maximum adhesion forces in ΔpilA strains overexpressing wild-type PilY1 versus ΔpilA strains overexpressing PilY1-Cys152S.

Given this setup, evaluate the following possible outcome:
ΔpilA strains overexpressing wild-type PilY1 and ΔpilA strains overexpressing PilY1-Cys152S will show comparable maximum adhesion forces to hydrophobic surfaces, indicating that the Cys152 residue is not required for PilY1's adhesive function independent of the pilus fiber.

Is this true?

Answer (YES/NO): YES